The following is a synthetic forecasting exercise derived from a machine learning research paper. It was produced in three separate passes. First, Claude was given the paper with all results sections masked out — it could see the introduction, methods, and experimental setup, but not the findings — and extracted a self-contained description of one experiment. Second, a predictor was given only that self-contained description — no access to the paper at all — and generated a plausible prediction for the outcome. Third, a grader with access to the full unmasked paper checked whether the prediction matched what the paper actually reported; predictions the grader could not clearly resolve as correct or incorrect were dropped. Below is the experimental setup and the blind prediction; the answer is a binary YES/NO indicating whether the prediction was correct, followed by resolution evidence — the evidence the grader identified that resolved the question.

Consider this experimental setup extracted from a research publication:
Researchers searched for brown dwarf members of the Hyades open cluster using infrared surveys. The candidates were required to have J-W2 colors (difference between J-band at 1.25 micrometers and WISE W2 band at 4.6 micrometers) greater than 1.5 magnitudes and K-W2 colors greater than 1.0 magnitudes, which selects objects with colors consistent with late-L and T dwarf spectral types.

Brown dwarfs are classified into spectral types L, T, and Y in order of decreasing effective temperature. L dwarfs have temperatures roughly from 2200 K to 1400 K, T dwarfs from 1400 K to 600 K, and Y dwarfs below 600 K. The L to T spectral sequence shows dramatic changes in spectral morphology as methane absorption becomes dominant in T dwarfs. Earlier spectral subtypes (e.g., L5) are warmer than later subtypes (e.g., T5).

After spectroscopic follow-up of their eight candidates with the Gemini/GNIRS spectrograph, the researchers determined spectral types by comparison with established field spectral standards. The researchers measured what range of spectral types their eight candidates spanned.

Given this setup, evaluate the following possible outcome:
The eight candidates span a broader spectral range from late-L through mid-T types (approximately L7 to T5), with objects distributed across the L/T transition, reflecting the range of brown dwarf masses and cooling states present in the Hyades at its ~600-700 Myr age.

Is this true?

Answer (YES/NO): NO